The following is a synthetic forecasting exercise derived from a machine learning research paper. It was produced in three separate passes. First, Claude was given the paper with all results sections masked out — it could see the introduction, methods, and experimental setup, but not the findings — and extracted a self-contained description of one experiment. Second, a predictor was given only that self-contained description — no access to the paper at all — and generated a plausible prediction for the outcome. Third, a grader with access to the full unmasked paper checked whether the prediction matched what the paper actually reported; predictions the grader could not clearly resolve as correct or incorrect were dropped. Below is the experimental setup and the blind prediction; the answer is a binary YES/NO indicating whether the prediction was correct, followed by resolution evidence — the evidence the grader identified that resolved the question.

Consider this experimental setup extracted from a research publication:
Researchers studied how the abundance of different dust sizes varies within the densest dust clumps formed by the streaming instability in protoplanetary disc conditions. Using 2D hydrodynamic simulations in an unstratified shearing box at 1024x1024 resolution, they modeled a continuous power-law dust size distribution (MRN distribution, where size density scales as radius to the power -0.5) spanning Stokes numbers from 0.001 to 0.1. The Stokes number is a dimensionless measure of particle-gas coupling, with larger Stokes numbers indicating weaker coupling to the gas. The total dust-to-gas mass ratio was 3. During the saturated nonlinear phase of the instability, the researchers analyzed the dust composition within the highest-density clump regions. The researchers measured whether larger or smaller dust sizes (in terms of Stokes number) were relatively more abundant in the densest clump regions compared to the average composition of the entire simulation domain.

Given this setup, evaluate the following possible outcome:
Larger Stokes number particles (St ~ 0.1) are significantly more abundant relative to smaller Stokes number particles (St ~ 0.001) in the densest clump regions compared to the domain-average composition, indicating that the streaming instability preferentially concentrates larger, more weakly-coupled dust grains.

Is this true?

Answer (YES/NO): YES